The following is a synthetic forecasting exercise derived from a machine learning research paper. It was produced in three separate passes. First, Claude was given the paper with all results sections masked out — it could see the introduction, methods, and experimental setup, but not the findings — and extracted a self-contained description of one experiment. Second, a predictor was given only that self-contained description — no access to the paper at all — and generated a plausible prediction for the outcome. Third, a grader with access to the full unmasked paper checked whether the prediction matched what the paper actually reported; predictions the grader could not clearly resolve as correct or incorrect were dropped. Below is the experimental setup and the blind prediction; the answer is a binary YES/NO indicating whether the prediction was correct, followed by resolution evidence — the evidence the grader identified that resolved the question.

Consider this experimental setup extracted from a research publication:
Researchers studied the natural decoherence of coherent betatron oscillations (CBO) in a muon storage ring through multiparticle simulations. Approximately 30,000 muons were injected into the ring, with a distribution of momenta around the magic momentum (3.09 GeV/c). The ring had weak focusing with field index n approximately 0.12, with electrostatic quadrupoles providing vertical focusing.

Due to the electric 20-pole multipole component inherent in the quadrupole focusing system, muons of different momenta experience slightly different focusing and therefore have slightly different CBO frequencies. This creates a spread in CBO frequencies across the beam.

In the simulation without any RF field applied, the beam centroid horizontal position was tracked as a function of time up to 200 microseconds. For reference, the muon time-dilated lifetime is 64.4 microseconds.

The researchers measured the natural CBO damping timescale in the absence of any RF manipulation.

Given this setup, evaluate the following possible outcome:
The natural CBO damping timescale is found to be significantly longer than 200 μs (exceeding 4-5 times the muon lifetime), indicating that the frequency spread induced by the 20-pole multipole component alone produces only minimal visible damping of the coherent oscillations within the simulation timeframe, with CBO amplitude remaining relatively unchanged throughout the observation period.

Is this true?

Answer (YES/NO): NO